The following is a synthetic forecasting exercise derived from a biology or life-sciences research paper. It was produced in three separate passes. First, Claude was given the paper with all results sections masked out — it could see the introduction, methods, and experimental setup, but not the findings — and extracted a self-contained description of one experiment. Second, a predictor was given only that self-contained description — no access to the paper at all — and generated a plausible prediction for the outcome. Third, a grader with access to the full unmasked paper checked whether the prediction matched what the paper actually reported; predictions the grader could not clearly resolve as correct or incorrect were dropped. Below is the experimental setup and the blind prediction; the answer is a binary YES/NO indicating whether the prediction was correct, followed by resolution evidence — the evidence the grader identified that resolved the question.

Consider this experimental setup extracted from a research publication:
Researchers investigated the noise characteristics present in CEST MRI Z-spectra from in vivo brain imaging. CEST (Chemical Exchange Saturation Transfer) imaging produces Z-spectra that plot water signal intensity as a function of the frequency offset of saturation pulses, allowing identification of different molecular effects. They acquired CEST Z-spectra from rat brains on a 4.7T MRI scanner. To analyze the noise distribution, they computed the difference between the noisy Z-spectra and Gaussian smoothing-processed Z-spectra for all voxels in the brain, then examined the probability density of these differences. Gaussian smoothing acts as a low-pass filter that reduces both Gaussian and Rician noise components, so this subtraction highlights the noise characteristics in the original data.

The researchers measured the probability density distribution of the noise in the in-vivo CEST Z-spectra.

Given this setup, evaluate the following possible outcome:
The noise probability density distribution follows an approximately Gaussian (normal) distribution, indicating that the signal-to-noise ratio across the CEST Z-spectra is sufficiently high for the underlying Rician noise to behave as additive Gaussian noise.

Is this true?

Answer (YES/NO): NO